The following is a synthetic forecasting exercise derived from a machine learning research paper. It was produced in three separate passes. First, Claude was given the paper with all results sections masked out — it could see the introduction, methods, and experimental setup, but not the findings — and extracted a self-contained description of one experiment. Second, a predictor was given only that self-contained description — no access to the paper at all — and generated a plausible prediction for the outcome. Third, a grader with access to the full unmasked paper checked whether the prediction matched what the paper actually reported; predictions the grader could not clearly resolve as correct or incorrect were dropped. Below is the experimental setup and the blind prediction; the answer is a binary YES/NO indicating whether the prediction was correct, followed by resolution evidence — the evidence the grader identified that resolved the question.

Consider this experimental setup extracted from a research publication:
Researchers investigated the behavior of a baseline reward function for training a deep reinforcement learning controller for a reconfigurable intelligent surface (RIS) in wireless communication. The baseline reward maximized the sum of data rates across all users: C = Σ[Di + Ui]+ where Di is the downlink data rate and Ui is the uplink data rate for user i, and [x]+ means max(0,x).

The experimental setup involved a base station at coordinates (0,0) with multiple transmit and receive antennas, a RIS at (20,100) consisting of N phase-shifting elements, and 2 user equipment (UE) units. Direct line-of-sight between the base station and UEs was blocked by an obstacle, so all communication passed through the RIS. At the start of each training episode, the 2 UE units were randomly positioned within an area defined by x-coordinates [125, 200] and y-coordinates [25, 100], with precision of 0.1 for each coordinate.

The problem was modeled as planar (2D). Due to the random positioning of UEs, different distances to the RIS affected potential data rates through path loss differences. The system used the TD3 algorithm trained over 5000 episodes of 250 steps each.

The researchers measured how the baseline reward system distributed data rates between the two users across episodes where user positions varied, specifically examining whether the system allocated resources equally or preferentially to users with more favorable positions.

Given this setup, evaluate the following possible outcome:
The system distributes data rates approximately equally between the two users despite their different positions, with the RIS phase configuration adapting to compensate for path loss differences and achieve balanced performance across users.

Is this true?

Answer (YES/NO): NO